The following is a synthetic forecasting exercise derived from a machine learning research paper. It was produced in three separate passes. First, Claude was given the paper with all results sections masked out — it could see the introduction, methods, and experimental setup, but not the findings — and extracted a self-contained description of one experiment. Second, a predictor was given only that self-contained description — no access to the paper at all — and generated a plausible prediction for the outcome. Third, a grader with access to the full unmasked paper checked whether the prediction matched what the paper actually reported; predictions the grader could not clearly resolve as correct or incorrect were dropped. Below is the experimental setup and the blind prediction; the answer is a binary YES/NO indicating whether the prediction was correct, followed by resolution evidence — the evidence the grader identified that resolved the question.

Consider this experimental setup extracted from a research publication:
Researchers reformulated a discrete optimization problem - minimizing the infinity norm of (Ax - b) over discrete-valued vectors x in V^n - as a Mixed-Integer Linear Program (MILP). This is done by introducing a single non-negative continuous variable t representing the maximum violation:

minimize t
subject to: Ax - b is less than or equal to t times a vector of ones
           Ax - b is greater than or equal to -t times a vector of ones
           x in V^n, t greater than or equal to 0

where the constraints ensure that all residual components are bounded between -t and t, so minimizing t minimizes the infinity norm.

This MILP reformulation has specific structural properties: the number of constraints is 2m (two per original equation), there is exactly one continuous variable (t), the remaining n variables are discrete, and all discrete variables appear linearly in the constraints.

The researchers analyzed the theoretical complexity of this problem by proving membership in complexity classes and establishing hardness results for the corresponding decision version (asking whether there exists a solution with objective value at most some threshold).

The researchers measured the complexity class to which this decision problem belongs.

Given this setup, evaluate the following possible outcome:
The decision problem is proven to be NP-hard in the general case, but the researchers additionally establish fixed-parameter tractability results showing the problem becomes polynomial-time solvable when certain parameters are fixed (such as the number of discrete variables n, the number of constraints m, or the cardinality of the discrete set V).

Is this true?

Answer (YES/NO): NO